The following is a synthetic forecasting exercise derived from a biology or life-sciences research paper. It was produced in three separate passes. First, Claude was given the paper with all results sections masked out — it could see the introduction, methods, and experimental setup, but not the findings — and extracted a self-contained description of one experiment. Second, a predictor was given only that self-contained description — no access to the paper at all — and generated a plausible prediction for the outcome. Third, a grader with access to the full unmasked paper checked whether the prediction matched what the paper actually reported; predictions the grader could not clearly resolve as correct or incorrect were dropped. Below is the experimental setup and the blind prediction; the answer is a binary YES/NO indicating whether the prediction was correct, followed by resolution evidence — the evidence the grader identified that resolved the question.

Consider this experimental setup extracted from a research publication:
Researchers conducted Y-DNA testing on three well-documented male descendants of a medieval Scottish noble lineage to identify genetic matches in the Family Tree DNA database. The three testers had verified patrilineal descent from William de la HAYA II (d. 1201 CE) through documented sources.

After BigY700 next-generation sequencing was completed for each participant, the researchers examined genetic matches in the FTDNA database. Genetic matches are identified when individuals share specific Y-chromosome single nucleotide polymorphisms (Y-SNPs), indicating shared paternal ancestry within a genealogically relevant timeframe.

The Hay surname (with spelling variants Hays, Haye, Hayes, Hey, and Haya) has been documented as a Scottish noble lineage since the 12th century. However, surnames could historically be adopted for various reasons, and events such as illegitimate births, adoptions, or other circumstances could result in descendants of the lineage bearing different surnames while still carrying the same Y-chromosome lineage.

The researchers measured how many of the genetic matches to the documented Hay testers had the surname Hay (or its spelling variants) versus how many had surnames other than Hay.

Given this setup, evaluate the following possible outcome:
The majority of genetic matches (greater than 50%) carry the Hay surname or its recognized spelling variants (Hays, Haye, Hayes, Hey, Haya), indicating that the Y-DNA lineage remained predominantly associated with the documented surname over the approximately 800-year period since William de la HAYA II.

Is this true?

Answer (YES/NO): YES